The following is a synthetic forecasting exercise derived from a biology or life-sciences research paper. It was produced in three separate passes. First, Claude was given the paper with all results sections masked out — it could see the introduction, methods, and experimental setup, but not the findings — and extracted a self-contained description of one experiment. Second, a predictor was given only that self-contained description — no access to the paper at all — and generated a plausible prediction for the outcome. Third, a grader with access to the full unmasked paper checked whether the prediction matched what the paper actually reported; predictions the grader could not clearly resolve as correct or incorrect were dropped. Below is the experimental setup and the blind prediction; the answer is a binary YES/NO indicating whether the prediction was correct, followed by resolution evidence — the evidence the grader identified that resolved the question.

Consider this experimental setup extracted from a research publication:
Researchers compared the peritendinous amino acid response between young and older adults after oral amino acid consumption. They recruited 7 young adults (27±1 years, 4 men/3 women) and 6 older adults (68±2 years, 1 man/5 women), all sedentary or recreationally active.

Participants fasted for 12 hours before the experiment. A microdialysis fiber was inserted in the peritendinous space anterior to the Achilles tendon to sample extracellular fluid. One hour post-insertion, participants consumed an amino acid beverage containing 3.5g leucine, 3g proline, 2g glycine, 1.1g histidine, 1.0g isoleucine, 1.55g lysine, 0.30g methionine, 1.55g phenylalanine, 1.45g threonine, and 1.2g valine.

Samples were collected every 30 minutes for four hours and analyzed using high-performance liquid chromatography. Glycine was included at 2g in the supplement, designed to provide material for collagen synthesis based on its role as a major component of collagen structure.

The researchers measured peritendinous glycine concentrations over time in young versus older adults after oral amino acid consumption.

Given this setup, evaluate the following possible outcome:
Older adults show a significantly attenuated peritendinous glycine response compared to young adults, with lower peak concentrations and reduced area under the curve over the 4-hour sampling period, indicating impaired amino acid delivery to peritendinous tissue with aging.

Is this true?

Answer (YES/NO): NO